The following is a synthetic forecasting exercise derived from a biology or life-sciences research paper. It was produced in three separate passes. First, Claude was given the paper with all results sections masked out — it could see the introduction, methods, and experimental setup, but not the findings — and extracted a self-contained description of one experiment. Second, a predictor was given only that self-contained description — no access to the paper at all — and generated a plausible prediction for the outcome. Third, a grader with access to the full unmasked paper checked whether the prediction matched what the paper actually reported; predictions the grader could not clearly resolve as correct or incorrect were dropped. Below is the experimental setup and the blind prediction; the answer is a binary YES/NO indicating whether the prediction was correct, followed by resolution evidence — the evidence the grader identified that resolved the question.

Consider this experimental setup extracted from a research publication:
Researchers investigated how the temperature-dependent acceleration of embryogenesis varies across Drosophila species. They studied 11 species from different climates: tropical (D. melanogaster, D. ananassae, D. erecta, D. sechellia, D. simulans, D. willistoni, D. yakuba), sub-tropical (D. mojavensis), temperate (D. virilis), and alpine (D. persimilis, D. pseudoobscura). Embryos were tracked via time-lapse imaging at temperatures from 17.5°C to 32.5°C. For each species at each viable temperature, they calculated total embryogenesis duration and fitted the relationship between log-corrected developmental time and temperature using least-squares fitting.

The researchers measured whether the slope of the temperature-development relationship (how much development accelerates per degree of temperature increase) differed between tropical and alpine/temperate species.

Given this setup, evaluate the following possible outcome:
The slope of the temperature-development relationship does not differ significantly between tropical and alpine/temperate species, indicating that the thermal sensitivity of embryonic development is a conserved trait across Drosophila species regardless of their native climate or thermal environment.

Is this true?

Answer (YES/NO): NO